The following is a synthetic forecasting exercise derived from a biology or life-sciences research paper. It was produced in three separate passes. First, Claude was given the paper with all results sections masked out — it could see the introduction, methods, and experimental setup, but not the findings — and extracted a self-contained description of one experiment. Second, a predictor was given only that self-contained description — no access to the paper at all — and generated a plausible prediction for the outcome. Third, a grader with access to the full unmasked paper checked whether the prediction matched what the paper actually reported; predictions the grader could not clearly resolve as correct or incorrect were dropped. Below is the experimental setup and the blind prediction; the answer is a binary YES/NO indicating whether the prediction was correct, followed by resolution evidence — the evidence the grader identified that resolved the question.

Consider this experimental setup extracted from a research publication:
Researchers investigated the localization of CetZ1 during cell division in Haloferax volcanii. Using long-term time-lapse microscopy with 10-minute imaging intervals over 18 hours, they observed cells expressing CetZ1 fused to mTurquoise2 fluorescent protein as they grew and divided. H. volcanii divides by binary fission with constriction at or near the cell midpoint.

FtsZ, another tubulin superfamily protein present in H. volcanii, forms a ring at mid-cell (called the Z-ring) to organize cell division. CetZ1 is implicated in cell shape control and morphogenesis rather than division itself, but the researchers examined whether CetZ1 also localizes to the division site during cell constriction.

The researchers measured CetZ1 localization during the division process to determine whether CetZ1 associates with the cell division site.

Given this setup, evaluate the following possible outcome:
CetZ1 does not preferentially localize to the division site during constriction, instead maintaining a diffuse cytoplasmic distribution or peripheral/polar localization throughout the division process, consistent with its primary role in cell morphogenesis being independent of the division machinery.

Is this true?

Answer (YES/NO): NO